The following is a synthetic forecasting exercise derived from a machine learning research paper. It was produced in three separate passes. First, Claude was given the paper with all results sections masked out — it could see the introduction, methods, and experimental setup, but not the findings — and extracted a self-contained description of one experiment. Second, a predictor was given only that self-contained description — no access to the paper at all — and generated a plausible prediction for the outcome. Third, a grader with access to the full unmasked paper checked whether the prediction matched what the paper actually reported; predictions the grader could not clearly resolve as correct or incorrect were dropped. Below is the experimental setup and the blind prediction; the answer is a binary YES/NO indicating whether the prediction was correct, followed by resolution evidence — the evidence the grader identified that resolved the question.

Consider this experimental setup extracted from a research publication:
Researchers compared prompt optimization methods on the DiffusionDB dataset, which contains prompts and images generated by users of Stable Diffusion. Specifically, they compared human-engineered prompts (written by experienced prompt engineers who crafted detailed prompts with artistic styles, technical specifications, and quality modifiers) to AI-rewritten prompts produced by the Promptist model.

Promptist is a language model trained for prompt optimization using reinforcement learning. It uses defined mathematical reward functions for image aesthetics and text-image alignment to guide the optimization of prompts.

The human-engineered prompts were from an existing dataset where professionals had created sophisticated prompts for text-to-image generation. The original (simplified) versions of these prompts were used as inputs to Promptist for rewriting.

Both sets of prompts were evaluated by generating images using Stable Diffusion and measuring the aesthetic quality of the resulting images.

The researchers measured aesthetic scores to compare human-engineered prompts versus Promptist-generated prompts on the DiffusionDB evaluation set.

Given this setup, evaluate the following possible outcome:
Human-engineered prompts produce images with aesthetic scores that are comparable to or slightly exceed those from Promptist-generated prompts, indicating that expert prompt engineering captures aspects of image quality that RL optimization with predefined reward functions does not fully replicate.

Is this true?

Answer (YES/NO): NO